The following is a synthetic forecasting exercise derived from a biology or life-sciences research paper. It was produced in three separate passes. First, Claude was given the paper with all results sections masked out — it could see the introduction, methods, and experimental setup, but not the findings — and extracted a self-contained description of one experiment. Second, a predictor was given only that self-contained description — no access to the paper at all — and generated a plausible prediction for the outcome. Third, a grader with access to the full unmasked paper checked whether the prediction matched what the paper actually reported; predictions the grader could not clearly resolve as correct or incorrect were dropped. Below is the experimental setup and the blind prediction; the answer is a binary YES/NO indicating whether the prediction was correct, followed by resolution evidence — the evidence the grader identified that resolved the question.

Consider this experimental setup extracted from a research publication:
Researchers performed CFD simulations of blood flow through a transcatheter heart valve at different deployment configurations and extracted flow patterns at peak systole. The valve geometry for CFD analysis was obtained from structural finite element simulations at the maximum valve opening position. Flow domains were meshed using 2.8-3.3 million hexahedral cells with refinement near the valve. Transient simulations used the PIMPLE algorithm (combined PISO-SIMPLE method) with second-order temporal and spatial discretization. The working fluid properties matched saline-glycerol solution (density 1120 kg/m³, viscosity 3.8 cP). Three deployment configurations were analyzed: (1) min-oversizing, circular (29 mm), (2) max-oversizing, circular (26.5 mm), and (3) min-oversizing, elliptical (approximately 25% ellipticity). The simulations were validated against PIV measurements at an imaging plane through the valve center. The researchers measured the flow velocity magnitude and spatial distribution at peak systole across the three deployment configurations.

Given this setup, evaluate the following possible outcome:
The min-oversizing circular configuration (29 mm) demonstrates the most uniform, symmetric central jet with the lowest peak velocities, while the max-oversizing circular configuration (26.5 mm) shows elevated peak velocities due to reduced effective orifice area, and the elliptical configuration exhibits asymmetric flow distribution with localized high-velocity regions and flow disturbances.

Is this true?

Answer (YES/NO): NO